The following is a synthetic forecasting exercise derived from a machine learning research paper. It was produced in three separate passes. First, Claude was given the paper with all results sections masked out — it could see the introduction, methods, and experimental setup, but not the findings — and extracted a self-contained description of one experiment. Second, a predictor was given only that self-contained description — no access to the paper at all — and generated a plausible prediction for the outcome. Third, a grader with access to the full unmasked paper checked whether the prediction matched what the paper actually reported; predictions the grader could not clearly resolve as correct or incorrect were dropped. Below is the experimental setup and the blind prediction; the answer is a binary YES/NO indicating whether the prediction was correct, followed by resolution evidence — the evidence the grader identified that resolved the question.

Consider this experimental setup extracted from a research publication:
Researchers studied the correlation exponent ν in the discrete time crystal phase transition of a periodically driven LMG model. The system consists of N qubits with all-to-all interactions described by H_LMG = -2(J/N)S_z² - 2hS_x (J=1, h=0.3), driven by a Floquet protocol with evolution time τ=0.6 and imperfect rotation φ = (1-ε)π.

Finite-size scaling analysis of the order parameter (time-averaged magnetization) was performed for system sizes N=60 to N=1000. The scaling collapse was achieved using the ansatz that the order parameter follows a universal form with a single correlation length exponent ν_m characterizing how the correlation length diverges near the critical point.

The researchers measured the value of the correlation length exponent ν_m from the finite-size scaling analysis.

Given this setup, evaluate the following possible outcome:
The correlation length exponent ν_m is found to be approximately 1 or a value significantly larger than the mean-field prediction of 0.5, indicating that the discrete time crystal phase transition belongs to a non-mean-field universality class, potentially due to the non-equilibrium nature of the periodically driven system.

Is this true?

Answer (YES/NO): YES